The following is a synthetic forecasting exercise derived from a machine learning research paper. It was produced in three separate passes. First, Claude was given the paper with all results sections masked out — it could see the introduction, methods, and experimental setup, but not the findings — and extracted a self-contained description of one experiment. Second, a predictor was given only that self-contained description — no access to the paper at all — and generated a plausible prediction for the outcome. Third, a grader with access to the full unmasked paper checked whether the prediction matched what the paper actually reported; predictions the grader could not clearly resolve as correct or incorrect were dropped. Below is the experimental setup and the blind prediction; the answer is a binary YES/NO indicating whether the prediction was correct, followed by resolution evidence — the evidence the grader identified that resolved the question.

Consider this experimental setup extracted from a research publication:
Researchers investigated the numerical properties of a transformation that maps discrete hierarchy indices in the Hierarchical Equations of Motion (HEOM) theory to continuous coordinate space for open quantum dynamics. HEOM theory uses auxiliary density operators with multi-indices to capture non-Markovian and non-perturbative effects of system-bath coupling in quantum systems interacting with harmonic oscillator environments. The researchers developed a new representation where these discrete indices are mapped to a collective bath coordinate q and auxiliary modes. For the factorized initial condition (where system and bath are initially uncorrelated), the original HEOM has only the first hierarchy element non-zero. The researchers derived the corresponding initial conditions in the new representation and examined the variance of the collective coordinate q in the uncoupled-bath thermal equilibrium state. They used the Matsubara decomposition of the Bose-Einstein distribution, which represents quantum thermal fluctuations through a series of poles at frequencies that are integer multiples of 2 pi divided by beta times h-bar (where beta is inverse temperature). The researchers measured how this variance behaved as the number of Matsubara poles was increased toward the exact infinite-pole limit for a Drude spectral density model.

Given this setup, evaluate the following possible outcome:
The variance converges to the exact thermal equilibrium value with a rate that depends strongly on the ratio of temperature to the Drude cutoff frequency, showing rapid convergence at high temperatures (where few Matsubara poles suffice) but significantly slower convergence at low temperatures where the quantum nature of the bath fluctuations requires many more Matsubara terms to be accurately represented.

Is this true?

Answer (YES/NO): NO